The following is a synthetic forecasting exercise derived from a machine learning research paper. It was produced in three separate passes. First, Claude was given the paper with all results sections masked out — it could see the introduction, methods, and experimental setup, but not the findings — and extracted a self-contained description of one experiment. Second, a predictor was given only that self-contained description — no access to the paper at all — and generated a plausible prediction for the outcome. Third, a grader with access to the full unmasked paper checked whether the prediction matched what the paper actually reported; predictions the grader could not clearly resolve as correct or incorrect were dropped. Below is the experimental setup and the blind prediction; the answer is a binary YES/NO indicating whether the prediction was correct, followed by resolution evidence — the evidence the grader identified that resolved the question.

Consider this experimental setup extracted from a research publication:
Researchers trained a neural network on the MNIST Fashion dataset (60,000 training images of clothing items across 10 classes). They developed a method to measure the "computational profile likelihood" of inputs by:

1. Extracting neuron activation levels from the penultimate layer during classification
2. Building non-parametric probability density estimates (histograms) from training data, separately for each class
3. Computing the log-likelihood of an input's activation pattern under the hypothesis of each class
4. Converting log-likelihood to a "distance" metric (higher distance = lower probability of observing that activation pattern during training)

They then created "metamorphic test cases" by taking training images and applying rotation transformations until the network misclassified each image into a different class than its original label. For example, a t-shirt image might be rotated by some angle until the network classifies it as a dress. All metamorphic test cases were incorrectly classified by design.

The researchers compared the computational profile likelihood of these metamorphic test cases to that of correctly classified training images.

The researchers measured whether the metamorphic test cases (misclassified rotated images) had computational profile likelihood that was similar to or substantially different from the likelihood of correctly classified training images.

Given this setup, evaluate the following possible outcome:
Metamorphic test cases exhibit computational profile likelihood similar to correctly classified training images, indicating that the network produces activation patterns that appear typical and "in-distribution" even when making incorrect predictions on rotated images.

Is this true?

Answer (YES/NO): NO